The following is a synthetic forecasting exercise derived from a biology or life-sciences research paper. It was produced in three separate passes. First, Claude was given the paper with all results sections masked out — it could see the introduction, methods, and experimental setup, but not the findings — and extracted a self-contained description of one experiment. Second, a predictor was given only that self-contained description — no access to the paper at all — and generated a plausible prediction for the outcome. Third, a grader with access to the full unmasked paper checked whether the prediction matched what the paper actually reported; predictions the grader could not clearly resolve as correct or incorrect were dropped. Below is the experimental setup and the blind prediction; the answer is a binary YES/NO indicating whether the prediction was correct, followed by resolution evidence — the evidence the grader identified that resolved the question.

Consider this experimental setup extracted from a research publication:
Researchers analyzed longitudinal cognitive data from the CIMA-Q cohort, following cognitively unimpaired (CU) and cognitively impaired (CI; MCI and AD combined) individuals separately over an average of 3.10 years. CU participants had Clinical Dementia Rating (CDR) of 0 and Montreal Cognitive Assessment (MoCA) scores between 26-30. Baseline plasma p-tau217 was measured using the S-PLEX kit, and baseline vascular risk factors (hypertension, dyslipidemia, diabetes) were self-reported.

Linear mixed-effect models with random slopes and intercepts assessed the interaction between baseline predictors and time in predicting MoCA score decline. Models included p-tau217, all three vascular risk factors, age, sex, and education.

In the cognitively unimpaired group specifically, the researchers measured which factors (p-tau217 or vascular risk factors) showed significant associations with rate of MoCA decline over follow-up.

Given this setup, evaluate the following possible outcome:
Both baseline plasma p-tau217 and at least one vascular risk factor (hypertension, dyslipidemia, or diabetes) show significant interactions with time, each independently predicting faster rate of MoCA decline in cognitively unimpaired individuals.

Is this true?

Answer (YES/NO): NO